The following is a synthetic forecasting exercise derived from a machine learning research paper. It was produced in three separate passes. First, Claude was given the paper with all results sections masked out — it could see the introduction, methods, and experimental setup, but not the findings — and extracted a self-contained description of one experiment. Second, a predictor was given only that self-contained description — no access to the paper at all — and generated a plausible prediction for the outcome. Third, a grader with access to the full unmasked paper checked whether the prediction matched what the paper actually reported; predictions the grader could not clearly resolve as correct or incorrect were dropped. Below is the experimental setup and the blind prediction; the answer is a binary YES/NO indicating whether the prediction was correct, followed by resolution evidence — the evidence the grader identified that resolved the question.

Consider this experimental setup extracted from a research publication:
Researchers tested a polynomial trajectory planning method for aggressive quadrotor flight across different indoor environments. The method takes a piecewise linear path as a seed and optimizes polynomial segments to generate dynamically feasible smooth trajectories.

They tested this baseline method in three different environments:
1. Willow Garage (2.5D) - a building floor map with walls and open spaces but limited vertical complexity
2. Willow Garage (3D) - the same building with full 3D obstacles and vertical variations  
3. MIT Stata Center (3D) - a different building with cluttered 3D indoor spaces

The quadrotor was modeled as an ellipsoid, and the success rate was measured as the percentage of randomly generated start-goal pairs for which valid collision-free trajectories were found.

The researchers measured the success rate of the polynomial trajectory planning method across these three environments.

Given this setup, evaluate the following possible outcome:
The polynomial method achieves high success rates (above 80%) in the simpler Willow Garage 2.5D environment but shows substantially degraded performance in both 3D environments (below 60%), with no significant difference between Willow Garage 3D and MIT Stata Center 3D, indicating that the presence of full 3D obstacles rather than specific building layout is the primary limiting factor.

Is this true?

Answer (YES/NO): NO